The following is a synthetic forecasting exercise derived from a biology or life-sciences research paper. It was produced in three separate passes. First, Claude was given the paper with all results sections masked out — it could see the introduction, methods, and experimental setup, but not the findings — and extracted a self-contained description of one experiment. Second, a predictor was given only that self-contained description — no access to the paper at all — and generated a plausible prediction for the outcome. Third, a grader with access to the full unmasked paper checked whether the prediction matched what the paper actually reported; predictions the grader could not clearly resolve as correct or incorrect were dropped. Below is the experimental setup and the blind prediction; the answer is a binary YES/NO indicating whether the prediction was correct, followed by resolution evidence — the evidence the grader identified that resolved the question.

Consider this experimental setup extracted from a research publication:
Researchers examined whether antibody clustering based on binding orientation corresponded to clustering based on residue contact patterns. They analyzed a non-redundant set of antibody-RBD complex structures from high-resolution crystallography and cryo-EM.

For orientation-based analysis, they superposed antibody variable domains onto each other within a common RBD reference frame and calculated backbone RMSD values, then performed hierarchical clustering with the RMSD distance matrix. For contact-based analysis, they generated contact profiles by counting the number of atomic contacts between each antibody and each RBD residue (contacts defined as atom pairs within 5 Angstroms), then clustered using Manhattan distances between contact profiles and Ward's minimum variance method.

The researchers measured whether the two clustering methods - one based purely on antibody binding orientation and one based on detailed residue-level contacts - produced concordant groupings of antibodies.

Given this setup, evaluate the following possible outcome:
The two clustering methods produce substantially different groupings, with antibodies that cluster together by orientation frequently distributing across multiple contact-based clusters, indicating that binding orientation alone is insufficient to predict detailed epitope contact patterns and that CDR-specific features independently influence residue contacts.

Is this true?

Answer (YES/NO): NO